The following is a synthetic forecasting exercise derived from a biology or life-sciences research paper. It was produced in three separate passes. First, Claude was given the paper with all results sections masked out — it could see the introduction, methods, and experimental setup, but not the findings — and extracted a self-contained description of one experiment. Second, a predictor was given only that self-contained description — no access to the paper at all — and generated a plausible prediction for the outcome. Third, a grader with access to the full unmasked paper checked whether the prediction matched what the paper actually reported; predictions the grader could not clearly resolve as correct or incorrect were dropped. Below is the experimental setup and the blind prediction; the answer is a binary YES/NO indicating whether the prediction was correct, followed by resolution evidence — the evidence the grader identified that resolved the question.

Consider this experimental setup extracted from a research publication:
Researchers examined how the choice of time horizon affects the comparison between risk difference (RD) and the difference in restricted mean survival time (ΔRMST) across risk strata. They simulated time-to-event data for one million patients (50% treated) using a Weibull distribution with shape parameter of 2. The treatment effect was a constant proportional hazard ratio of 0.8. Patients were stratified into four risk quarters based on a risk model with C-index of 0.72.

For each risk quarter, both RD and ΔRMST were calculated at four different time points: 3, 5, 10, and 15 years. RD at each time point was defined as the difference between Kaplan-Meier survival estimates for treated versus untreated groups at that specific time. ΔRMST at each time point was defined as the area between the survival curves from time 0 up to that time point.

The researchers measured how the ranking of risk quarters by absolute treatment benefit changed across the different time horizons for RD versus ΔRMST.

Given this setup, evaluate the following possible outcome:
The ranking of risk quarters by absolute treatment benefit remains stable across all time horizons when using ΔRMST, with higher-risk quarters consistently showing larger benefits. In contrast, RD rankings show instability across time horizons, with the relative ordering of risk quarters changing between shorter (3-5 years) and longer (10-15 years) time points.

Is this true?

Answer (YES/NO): NO